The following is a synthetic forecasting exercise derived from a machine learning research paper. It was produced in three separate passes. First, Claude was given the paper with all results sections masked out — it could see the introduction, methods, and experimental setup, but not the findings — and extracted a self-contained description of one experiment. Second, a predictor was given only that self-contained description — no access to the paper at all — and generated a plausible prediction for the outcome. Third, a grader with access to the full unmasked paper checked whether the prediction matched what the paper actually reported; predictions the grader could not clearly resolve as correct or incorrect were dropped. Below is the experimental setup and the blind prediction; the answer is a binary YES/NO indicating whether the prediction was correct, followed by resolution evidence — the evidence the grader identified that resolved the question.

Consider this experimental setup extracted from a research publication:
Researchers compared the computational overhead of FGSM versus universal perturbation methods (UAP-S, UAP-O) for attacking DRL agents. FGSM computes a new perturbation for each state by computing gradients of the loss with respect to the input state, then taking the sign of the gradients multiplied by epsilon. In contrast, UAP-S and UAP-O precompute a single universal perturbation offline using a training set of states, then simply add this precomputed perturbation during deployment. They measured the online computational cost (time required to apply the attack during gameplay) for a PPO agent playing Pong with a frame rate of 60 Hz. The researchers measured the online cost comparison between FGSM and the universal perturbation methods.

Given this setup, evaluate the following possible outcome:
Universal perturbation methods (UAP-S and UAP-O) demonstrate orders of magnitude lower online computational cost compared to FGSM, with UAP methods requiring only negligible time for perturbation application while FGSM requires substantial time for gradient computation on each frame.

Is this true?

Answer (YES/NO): YES